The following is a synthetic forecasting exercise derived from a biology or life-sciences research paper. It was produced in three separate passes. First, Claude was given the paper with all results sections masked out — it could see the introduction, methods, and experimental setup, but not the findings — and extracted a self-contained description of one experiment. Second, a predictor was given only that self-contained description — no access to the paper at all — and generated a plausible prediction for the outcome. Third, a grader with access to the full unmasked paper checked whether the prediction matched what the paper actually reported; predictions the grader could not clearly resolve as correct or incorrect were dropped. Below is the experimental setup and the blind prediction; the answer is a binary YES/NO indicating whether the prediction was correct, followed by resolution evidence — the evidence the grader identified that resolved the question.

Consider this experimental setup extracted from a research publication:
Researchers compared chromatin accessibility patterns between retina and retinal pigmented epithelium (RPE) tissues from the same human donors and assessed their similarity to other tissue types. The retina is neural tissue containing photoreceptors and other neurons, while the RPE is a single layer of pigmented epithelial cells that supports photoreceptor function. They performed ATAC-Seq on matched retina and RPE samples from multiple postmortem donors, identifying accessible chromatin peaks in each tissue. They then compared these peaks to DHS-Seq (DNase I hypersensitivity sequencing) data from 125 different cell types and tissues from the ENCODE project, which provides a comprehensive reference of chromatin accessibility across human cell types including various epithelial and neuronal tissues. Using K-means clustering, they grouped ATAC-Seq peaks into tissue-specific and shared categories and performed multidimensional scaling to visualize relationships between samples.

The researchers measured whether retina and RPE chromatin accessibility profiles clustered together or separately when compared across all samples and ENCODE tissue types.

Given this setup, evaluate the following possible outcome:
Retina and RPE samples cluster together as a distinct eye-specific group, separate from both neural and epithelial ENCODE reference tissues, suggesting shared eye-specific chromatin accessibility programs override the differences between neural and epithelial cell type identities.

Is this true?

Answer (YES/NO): NO